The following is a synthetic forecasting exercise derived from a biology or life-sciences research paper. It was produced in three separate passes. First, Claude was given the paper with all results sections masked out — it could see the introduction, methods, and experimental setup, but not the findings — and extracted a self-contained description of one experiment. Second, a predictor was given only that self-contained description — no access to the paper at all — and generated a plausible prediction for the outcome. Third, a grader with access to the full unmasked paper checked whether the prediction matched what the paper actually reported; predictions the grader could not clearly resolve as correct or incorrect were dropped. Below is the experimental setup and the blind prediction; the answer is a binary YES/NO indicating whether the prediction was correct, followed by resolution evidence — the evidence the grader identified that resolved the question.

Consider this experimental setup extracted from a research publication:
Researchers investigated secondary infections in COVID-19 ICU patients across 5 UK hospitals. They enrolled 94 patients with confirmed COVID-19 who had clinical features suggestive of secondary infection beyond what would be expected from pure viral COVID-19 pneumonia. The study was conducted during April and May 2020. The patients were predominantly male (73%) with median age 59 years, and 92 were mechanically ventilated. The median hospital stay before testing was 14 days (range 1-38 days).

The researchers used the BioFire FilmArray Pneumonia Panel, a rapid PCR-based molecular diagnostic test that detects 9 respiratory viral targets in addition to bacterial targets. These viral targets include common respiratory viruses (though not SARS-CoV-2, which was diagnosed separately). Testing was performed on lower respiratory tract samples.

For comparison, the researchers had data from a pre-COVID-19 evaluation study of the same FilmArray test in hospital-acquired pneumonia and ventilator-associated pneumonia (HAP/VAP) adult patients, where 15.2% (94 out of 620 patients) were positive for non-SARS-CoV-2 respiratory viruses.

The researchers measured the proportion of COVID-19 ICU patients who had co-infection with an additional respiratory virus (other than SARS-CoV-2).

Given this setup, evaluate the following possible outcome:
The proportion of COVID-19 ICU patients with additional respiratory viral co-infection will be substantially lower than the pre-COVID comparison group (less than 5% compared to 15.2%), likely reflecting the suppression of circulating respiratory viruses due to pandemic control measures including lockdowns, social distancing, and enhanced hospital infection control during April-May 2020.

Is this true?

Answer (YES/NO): YES